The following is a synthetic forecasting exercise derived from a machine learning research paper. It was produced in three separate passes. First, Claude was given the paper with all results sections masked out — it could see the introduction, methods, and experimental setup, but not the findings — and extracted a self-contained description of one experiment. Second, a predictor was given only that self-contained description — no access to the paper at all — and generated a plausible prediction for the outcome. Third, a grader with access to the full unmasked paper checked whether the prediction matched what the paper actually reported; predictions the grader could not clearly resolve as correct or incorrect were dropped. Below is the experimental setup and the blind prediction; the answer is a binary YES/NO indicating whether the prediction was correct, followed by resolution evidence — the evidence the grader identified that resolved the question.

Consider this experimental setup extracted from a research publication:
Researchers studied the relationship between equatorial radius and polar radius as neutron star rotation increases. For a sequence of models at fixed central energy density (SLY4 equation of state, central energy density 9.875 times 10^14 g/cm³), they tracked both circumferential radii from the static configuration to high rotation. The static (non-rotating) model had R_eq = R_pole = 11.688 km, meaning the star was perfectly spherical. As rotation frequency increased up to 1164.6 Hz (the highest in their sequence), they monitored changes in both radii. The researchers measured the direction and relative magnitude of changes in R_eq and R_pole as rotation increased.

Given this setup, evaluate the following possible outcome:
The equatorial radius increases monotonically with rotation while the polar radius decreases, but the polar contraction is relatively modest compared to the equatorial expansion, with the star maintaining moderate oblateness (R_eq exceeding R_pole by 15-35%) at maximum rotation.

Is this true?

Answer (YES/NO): NO